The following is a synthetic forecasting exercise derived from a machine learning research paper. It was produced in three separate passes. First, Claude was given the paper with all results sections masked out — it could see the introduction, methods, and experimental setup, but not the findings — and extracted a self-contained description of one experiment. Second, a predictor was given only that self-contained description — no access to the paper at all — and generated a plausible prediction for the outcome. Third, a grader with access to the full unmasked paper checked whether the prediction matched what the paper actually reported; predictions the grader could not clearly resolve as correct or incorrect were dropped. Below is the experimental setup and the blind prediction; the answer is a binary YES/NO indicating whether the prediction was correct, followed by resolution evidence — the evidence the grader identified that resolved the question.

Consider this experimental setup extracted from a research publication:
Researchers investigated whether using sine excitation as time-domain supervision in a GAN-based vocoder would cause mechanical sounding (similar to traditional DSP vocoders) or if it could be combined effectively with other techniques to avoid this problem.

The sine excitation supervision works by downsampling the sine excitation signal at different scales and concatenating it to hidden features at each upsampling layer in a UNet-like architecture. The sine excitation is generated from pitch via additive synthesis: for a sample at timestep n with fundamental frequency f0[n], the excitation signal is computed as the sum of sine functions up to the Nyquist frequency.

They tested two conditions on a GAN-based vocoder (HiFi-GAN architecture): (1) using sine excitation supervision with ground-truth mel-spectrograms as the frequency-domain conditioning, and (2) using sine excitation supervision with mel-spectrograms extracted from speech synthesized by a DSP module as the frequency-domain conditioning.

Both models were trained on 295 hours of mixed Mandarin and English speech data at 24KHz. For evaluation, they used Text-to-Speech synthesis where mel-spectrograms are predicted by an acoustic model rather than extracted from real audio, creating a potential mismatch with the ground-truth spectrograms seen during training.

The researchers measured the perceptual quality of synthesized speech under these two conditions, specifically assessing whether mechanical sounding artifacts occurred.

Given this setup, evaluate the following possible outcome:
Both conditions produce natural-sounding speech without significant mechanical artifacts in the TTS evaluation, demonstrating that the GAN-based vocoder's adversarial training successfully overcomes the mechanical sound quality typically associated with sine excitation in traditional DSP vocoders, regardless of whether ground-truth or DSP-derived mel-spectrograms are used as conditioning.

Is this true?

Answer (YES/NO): NO